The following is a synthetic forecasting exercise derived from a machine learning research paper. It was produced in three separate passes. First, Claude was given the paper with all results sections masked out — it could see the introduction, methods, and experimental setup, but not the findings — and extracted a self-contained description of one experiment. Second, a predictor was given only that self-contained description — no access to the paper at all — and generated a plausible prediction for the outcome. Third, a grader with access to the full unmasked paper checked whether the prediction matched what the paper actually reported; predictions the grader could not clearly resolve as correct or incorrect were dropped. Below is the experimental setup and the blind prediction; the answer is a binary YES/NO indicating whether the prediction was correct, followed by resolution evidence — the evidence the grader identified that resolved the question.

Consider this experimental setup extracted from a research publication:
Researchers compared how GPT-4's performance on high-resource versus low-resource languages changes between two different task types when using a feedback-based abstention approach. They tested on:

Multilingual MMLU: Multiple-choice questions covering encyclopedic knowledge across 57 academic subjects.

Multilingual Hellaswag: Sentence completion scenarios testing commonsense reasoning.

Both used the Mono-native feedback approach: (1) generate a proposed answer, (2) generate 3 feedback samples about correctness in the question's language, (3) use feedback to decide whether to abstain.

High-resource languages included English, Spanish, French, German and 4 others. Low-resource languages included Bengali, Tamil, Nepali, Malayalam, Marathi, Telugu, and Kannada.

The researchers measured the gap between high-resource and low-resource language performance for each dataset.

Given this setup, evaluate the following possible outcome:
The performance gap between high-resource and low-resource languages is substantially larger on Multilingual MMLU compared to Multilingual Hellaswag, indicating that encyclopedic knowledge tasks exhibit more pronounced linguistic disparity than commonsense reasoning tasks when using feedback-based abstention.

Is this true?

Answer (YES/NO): NO